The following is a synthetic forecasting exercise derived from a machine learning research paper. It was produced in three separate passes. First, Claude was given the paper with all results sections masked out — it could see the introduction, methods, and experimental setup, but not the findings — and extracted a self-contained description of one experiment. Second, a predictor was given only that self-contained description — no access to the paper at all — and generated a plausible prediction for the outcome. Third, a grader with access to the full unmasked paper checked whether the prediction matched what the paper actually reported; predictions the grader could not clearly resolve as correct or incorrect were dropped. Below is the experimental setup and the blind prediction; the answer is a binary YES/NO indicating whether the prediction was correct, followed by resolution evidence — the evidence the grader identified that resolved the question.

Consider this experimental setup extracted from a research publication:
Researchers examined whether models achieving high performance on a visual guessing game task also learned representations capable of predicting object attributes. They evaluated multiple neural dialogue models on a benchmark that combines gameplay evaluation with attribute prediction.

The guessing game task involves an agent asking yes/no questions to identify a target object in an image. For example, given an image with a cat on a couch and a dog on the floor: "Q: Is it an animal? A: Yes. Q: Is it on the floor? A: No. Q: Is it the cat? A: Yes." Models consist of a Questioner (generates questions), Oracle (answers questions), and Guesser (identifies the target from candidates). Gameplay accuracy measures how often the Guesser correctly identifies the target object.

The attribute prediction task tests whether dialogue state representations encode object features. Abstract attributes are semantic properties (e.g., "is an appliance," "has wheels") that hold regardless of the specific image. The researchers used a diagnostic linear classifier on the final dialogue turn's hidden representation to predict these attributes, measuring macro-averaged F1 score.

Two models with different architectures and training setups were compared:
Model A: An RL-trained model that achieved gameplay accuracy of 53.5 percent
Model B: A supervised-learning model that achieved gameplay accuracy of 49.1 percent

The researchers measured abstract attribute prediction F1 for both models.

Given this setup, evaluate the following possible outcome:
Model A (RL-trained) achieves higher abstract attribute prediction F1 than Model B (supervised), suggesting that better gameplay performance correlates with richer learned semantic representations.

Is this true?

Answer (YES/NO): NO